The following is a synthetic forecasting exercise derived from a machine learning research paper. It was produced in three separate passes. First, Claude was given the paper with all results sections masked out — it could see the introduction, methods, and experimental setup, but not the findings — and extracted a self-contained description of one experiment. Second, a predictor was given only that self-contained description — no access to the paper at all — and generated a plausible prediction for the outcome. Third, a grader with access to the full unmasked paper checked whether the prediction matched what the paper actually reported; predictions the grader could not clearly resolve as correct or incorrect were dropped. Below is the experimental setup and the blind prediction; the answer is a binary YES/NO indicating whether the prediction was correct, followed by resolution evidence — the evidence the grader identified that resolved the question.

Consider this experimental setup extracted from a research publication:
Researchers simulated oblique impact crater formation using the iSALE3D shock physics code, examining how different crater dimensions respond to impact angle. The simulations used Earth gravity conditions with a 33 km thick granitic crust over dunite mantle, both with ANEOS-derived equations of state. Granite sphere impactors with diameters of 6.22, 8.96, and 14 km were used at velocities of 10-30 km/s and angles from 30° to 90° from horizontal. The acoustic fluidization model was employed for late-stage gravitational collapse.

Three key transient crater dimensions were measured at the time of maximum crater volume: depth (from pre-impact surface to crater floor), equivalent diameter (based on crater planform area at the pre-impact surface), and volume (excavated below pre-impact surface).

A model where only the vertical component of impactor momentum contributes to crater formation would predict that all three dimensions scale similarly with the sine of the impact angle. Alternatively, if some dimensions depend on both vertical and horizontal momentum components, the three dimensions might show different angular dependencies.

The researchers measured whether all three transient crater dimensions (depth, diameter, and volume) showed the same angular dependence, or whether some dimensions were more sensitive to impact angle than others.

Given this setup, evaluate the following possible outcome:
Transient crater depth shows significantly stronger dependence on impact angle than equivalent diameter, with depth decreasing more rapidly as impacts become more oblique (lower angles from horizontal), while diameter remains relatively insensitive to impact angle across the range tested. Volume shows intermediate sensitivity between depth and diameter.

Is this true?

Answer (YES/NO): NO